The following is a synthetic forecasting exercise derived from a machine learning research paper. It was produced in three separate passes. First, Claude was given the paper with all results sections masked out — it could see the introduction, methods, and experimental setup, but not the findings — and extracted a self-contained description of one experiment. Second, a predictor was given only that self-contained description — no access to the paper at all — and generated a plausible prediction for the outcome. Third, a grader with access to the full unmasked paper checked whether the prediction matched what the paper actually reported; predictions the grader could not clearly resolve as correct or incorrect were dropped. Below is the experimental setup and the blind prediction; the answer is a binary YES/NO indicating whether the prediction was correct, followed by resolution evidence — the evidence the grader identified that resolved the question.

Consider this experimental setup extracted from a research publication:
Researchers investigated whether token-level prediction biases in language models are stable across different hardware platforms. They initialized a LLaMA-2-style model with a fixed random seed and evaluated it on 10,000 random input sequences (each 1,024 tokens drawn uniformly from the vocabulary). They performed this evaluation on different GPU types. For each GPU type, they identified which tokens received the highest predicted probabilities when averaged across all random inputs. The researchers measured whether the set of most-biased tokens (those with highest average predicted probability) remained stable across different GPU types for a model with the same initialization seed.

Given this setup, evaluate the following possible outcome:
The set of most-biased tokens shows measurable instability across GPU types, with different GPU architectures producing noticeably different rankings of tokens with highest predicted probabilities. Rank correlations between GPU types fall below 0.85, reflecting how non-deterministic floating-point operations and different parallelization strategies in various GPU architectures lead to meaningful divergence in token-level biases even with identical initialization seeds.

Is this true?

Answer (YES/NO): NO